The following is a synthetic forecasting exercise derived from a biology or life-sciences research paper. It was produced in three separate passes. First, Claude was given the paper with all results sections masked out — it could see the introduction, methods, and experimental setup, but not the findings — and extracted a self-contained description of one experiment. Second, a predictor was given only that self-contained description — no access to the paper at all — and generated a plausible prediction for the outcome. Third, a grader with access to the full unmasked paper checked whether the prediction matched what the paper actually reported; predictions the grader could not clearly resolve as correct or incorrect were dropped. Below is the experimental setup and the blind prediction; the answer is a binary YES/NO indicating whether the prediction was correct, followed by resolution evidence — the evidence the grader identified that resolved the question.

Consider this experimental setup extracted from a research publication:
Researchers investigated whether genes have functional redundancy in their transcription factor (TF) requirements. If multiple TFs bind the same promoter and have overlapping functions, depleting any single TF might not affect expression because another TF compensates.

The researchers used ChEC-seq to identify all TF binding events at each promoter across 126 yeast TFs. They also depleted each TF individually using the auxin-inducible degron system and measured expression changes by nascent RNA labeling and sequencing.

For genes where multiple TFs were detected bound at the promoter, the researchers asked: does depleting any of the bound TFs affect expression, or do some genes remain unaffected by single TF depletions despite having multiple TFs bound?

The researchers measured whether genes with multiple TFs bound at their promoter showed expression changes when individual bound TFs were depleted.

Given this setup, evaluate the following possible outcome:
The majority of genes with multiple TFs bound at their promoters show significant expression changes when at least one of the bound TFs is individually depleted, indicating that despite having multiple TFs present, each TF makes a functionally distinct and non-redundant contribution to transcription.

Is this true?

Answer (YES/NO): NO